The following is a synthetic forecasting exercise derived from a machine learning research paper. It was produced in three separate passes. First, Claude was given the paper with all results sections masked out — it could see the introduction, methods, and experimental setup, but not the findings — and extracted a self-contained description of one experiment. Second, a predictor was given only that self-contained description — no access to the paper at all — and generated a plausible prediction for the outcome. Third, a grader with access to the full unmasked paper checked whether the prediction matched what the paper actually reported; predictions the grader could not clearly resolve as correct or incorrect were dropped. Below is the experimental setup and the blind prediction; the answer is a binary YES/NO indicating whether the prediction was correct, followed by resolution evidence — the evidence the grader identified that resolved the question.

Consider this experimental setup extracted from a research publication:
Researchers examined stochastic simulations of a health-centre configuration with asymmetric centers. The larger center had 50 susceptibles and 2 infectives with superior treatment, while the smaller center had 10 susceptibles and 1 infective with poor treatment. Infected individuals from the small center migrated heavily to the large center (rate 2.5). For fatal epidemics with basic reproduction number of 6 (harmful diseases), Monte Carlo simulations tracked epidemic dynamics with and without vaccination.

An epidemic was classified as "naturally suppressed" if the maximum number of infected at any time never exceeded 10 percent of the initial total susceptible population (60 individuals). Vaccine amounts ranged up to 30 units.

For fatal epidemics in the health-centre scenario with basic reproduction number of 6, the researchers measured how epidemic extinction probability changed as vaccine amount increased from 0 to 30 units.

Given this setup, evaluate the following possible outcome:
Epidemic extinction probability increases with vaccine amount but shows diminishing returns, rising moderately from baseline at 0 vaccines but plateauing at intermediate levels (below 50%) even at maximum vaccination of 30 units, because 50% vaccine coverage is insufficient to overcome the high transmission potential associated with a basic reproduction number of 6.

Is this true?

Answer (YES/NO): NO